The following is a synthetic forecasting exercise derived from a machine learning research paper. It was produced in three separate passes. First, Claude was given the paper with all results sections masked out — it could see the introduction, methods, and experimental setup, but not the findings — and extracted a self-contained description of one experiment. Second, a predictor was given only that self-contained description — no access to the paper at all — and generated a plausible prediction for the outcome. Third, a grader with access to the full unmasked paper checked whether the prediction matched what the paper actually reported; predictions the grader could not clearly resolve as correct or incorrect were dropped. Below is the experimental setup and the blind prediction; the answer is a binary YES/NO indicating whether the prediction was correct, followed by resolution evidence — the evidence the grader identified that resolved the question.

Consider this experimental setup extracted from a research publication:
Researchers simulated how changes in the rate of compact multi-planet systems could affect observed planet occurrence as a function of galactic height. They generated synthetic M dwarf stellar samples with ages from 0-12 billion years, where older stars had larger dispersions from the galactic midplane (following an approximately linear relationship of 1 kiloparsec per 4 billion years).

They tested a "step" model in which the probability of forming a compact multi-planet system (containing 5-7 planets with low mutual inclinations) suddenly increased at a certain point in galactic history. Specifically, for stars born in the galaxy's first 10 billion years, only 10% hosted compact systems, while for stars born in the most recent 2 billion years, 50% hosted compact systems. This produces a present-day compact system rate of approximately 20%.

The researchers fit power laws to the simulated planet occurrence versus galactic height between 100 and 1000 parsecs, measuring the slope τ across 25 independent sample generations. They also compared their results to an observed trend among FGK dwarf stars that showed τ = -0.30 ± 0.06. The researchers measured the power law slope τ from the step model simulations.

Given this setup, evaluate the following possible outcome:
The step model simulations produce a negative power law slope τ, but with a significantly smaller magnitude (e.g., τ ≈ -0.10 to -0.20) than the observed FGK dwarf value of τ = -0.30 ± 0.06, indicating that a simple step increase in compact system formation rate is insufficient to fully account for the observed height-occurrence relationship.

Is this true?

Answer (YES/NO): NO